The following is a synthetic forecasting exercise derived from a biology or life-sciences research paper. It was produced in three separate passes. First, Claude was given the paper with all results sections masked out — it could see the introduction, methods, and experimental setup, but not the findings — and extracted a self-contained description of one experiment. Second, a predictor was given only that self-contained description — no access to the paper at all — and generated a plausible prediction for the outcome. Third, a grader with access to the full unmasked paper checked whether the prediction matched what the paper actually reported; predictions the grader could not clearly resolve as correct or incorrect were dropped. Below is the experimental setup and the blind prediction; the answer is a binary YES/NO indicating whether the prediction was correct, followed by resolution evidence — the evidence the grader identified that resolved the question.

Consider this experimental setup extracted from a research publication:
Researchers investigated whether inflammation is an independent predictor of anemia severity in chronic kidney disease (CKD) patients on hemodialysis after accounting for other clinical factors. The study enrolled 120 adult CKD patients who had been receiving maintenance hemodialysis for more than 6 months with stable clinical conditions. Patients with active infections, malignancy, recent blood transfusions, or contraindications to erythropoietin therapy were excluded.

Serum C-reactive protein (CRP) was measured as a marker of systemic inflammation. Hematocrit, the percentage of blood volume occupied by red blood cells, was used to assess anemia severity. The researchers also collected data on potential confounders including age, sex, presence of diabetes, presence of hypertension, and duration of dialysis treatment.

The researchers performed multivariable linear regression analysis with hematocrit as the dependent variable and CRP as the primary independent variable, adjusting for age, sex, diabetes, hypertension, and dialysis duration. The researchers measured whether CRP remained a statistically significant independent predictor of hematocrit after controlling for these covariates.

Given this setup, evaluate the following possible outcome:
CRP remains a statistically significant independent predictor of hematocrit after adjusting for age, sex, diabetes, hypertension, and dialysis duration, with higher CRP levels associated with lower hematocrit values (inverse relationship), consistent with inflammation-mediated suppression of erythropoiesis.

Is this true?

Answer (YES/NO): YES